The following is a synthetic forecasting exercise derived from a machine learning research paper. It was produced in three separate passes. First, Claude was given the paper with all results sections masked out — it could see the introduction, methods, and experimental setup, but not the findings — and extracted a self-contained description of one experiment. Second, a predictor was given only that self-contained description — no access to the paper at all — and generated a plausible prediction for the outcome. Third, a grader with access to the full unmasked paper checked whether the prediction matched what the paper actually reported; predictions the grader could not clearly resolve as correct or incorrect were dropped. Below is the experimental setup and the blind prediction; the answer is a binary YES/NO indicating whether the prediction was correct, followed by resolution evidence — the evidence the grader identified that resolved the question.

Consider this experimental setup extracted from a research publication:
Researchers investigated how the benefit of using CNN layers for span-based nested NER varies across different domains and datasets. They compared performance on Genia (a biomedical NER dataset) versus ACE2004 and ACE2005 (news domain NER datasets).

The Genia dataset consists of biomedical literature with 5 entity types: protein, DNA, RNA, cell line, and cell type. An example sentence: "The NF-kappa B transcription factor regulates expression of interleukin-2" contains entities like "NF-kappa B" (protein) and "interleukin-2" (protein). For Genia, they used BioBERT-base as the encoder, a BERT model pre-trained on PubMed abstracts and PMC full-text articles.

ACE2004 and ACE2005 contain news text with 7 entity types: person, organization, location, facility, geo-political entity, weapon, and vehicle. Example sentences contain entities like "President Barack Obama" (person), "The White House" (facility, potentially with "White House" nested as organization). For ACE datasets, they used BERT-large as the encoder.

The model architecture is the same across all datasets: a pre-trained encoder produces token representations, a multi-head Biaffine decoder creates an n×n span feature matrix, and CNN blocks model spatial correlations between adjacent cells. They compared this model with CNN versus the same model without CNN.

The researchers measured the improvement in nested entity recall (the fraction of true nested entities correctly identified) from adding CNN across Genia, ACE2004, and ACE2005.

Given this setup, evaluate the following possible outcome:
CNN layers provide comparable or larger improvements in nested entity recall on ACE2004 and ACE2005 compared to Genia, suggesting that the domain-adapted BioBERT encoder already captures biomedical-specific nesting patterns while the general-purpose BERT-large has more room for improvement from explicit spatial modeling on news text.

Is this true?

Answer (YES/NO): NO